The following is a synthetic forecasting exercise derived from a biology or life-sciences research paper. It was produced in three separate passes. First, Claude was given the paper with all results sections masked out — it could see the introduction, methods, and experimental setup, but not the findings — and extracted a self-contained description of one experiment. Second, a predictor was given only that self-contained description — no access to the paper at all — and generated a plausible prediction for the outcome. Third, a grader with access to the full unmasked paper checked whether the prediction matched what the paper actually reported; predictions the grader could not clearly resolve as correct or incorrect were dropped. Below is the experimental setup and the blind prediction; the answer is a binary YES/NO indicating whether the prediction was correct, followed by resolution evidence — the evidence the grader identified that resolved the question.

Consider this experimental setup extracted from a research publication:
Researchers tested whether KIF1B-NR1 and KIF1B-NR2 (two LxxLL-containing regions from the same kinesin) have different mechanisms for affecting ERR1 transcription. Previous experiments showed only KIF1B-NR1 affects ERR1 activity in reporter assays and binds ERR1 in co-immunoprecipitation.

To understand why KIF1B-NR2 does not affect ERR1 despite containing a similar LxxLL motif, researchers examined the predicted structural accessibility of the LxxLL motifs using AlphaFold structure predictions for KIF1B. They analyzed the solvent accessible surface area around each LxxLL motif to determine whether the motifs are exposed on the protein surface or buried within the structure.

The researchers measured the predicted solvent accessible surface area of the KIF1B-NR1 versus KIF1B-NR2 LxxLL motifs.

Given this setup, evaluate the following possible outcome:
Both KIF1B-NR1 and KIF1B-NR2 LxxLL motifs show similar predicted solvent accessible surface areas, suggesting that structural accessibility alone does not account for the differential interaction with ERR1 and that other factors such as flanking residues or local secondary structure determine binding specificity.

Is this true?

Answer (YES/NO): NO